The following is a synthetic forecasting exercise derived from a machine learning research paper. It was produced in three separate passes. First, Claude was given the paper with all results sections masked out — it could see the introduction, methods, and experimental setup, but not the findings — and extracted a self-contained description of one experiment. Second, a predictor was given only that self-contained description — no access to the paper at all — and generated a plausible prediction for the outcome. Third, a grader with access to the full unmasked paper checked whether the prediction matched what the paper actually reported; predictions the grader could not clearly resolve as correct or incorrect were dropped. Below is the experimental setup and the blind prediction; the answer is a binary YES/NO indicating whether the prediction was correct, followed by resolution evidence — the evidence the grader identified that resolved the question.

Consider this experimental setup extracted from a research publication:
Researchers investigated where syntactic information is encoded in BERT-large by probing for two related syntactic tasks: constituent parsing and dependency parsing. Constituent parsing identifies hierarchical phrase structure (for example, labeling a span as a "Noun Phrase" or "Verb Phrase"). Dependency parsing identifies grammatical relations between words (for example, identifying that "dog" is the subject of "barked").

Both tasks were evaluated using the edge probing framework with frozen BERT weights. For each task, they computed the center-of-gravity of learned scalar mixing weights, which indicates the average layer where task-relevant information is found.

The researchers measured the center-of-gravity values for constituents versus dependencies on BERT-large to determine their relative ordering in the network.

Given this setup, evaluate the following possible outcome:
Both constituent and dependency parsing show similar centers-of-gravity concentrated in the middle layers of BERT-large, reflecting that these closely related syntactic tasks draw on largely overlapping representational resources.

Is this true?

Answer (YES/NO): NO